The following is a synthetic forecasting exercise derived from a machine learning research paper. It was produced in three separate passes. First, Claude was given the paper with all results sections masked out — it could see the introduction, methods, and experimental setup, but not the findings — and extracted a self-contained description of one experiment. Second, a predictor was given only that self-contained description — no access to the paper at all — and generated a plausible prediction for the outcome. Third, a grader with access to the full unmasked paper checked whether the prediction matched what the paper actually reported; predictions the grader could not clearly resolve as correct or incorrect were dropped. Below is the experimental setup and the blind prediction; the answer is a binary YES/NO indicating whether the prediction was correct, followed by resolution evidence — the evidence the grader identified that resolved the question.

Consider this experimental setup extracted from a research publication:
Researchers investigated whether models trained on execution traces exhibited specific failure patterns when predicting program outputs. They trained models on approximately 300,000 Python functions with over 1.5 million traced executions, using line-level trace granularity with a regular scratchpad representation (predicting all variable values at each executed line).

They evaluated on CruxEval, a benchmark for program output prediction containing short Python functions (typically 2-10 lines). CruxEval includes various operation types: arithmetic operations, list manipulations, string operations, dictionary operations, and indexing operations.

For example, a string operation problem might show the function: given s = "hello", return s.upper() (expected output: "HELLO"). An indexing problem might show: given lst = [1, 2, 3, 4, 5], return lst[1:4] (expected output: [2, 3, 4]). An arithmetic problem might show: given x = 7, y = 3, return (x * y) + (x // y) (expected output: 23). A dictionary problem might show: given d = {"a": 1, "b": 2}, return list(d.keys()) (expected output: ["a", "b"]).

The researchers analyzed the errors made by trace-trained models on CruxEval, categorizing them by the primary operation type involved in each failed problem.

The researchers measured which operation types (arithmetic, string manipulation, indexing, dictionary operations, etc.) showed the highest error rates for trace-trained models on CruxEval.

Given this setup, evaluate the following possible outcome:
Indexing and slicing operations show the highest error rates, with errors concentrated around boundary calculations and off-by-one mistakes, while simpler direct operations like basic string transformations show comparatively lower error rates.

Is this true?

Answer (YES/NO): NO